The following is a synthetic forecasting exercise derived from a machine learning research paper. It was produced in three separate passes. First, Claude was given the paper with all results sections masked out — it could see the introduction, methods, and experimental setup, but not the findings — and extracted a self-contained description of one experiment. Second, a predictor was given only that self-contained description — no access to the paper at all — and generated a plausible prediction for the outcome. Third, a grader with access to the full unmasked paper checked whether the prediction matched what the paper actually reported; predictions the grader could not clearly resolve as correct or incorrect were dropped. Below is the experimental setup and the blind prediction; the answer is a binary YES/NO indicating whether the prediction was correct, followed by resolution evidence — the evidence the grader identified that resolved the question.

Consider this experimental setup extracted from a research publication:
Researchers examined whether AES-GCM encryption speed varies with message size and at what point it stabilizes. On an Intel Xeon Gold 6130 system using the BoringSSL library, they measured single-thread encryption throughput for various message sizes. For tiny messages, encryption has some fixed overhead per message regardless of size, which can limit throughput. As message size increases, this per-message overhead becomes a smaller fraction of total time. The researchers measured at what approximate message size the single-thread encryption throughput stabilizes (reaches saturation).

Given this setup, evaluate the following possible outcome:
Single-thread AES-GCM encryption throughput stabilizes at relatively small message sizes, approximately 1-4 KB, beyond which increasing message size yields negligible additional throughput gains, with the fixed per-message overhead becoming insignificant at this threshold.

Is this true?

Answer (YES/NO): NO